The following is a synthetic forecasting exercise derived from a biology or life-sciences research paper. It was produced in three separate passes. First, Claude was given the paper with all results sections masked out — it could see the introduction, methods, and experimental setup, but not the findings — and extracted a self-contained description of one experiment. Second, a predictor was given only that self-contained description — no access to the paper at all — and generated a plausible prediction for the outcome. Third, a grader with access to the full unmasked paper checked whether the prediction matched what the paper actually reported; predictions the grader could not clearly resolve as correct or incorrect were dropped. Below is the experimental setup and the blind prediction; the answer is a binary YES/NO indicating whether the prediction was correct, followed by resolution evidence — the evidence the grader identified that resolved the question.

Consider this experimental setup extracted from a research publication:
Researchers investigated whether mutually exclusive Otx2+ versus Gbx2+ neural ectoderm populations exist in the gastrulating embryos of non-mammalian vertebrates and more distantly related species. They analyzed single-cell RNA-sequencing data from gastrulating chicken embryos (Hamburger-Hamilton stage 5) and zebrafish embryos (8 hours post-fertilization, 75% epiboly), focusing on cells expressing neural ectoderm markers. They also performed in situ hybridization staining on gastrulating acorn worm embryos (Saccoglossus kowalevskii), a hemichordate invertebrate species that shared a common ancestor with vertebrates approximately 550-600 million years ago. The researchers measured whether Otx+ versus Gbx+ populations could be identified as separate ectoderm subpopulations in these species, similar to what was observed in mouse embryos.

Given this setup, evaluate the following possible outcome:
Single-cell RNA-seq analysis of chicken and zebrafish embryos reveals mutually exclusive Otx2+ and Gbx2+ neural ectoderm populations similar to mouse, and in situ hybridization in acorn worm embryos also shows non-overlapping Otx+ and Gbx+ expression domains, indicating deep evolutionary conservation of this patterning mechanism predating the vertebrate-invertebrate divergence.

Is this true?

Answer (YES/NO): YES